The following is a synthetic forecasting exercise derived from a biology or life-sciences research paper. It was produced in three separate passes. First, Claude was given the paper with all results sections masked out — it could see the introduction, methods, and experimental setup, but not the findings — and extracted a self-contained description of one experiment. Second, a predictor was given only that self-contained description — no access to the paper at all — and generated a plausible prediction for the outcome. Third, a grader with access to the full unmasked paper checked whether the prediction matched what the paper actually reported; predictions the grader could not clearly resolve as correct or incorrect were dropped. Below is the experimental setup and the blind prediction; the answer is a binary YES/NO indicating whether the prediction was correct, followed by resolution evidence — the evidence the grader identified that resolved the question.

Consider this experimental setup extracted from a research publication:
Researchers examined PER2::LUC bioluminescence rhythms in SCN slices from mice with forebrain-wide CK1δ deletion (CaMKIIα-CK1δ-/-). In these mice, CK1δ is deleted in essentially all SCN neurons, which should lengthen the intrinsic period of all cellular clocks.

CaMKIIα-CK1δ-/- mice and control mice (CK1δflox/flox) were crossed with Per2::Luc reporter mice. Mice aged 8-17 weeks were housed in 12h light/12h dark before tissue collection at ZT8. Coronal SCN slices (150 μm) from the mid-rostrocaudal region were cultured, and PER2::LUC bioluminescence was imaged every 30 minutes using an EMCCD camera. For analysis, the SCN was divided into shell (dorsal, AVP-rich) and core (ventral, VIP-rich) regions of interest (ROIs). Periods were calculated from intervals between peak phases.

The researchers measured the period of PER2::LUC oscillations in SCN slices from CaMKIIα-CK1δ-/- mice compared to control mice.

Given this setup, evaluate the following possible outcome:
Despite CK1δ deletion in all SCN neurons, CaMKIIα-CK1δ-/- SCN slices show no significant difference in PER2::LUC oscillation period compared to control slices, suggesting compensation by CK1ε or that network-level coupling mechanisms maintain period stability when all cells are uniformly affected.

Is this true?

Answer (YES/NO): NO